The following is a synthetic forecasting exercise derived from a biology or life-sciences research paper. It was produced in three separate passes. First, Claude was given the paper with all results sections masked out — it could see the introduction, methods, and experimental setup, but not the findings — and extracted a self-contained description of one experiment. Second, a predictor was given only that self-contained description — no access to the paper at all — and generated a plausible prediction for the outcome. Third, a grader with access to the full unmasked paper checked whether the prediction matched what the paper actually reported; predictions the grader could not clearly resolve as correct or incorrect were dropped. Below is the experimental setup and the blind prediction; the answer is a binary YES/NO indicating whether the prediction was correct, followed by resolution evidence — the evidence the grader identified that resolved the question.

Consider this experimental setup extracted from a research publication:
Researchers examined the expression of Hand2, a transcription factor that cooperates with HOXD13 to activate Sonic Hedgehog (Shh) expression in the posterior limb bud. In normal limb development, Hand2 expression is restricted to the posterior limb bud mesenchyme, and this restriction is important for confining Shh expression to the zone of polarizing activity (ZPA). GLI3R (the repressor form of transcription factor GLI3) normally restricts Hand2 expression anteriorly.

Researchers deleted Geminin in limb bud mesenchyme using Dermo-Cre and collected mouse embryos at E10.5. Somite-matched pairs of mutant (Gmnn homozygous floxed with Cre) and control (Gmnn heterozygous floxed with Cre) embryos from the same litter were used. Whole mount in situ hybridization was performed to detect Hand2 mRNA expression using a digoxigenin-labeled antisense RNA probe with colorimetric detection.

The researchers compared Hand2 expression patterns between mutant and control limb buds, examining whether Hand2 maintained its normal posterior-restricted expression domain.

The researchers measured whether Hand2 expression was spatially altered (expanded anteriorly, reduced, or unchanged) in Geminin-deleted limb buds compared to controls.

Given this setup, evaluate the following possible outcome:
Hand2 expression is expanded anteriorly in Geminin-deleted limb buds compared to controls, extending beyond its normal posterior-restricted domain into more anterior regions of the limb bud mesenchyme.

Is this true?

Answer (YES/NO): NO